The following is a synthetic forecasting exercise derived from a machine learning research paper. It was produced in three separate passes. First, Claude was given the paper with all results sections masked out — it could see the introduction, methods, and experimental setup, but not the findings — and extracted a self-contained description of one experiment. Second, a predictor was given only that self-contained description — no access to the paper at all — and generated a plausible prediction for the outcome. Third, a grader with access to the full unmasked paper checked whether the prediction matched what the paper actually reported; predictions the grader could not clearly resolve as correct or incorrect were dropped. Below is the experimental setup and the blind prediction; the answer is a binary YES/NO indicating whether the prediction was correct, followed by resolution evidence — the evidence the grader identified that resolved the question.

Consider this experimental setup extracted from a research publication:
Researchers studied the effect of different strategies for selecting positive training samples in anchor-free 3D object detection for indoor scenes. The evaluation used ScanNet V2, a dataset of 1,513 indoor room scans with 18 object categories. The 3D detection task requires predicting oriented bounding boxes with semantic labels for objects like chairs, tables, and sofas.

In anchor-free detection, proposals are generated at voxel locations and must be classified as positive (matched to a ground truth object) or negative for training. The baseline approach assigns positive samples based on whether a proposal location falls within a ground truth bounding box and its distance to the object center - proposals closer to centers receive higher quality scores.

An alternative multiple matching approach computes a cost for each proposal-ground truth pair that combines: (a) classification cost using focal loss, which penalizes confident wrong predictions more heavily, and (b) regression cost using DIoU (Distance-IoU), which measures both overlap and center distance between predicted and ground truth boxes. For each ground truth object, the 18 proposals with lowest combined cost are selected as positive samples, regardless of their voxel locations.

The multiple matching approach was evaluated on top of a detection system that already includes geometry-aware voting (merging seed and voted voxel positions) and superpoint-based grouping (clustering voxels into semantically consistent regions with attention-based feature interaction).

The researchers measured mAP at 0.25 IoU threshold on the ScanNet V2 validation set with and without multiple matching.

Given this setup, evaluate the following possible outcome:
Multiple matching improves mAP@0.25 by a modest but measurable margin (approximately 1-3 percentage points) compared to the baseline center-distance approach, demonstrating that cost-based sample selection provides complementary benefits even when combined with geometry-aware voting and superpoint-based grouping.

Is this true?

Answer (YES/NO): NO